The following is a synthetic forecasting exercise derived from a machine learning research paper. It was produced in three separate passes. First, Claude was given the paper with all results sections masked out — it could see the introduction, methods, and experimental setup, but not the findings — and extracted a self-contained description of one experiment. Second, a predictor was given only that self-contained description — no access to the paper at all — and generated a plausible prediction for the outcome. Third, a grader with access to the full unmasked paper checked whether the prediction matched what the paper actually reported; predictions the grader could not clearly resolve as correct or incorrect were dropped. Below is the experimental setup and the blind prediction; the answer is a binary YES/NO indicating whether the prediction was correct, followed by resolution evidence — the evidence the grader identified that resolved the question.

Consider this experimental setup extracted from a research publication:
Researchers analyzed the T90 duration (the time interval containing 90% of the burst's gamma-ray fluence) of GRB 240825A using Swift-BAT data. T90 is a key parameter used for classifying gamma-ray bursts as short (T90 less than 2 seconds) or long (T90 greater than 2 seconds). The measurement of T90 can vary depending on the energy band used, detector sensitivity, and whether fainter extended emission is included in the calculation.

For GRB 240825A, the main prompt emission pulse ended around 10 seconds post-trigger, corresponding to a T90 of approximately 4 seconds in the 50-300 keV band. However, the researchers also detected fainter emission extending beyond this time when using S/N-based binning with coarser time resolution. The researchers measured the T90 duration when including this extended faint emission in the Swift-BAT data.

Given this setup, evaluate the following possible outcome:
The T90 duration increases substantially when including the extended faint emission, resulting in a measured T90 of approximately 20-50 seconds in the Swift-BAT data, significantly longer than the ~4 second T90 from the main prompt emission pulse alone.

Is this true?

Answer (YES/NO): NO